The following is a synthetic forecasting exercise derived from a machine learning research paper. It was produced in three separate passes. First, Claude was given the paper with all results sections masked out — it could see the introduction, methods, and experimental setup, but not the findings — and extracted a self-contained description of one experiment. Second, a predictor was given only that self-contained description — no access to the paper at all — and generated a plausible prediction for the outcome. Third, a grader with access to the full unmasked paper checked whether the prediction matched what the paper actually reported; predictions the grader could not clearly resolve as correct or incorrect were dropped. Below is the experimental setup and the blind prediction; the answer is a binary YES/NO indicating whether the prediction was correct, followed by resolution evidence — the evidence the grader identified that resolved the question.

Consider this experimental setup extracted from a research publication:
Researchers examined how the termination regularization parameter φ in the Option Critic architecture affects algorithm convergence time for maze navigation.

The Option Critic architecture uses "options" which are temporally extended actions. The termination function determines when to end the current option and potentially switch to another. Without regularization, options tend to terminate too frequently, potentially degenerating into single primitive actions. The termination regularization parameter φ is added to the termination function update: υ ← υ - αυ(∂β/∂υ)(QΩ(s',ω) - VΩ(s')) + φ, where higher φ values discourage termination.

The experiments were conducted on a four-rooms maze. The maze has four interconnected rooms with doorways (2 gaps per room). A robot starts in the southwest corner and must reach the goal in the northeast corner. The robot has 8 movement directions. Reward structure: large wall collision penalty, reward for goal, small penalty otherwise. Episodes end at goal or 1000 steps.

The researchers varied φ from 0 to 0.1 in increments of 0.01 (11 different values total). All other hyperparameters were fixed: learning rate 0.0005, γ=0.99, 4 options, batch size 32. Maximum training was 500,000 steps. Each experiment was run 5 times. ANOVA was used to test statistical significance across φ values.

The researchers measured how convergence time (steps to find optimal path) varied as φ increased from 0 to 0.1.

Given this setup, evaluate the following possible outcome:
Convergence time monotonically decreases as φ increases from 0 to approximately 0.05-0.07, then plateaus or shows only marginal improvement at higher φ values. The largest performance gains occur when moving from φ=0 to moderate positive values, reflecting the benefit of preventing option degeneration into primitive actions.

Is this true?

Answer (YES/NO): NO